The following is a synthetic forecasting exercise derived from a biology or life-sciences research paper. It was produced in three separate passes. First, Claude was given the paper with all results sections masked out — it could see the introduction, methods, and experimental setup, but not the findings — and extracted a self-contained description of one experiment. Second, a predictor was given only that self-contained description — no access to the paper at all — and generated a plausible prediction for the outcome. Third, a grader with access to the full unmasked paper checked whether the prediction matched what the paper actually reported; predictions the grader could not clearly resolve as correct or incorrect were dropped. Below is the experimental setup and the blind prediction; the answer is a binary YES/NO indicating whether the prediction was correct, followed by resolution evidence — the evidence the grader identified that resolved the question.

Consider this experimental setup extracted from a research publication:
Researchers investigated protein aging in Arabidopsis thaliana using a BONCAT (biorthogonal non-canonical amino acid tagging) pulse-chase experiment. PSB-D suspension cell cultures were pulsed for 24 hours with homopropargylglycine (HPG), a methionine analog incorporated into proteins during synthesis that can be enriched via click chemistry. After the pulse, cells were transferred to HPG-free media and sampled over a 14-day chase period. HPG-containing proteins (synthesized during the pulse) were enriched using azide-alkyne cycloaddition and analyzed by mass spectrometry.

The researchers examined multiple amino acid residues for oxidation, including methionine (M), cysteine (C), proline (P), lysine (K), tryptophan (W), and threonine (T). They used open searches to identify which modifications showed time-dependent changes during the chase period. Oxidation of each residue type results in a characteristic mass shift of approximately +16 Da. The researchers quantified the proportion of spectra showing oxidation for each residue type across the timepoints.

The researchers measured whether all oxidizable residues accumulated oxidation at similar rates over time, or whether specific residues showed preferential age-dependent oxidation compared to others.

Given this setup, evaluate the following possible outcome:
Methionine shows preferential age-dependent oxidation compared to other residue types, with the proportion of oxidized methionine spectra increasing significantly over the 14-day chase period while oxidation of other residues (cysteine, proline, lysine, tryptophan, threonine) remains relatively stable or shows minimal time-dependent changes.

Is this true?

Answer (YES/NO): NO